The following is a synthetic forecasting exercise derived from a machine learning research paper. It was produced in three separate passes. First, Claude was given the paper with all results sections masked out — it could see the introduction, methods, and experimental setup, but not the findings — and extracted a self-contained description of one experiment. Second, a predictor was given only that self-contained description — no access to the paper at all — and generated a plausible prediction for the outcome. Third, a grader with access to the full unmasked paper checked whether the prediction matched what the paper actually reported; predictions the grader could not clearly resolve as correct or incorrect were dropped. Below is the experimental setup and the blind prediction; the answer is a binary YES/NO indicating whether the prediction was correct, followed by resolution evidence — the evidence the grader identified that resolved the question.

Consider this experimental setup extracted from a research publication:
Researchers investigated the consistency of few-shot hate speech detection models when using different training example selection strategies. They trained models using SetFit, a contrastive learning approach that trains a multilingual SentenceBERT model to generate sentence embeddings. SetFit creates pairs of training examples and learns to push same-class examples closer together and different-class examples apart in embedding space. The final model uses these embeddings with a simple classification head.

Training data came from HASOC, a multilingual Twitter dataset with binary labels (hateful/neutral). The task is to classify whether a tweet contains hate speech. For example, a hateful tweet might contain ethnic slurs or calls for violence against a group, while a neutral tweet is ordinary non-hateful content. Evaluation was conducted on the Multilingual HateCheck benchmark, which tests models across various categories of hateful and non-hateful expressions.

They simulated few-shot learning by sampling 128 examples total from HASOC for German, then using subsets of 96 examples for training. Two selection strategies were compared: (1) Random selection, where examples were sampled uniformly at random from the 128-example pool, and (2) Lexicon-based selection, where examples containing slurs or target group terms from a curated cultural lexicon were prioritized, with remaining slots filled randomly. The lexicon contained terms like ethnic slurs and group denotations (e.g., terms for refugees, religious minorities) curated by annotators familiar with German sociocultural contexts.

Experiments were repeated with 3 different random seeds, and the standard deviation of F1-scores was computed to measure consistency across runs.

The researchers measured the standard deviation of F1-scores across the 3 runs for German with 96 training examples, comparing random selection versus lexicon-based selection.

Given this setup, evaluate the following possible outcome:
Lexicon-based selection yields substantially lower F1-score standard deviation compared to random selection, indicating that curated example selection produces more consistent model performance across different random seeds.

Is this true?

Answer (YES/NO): YES